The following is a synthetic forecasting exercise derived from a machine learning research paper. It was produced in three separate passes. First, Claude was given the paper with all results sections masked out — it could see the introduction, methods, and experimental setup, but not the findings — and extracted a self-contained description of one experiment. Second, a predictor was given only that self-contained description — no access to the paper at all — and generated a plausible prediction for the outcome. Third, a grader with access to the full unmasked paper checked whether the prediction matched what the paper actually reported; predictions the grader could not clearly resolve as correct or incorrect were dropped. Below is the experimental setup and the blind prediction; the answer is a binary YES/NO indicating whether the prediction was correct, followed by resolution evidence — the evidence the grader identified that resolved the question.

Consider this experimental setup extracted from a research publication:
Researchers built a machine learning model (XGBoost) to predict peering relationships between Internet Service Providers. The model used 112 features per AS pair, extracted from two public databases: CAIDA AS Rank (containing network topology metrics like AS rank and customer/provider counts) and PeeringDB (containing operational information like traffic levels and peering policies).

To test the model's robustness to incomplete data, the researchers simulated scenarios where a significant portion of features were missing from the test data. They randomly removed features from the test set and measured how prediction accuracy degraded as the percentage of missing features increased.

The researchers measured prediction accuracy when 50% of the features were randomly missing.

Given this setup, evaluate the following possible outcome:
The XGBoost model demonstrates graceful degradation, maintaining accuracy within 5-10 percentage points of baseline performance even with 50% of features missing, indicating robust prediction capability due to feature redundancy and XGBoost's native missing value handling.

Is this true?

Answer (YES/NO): YES